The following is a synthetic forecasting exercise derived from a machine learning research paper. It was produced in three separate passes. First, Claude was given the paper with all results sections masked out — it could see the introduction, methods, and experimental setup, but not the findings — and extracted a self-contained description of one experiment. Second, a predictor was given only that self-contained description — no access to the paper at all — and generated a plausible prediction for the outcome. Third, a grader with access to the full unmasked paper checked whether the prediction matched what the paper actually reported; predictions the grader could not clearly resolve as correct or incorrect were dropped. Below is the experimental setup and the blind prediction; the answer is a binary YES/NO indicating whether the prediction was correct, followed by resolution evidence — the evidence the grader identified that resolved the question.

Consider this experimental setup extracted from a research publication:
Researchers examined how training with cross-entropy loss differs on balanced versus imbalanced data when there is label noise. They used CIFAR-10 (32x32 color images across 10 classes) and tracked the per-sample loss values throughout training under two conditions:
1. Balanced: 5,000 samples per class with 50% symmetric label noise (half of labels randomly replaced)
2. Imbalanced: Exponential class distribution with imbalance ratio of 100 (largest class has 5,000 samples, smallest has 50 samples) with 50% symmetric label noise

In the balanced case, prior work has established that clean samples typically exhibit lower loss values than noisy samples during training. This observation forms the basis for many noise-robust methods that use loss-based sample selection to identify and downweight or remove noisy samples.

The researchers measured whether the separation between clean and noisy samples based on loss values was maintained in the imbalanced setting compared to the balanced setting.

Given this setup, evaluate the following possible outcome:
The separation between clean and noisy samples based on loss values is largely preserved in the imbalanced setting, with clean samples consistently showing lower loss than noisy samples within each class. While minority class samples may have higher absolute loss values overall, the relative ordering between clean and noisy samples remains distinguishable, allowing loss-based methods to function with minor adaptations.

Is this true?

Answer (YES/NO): NO